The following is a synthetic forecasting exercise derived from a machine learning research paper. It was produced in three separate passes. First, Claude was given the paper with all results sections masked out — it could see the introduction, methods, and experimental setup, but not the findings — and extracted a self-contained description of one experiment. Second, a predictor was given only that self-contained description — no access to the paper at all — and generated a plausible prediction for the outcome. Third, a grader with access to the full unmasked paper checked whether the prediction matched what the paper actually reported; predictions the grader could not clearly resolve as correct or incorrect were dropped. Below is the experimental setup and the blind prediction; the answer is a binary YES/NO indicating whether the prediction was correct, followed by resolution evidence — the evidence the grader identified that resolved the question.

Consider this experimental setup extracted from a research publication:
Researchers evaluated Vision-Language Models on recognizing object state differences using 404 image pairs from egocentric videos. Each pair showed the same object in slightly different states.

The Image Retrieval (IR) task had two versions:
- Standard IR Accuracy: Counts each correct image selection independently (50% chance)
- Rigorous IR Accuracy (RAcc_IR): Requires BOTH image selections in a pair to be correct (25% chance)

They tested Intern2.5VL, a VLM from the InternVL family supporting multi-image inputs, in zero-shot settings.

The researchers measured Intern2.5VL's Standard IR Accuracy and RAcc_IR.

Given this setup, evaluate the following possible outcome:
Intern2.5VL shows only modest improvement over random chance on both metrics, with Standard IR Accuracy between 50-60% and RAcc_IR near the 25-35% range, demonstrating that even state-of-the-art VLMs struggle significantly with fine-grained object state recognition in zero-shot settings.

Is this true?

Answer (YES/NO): NO